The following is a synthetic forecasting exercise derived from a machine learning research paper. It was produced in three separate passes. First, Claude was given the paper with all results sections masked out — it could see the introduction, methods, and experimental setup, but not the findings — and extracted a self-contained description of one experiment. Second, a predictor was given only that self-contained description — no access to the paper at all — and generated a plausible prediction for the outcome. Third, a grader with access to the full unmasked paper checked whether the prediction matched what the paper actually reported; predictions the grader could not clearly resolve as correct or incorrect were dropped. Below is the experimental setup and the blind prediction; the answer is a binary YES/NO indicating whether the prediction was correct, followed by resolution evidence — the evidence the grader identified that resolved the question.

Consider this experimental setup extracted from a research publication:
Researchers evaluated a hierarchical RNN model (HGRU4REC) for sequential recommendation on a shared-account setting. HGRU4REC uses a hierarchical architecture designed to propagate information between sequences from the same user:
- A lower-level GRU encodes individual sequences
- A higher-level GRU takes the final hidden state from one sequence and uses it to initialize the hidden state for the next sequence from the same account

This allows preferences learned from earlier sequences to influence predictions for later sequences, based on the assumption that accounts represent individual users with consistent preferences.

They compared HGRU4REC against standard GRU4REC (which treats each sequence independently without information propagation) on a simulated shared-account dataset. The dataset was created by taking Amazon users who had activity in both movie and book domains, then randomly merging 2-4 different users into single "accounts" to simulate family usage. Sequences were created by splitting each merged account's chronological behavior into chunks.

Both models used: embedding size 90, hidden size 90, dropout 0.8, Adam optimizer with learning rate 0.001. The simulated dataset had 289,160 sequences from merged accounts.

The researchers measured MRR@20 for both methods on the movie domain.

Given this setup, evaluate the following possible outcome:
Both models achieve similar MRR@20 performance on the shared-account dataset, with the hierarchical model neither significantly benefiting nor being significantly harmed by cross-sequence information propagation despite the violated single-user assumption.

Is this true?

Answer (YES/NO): NO